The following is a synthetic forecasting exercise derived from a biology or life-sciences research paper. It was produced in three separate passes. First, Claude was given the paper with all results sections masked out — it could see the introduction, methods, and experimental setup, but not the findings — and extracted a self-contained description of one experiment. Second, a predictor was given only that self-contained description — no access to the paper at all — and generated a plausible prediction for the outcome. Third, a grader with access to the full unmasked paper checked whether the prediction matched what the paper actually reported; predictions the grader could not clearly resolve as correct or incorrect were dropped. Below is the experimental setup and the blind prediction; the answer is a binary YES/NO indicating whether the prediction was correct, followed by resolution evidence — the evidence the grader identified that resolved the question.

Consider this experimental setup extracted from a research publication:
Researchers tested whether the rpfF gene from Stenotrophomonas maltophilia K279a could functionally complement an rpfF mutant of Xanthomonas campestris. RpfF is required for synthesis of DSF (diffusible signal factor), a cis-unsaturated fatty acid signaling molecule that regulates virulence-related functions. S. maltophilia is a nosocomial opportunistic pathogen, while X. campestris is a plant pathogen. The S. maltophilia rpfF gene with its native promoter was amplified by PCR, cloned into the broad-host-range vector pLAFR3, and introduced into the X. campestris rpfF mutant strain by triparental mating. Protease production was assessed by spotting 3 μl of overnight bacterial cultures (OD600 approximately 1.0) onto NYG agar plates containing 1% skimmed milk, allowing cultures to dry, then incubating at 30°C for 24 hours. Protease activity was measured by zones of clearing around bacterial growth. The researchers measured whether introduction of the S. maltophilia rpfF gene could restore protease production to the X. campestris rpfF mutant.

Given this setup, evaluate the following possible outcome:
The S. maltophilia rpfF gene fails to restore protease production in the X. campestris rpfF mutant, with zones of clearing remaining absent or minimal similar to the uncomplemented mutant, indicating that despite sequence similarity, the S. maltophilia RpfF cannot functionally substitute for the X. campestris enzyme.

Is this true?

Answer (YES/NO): NO